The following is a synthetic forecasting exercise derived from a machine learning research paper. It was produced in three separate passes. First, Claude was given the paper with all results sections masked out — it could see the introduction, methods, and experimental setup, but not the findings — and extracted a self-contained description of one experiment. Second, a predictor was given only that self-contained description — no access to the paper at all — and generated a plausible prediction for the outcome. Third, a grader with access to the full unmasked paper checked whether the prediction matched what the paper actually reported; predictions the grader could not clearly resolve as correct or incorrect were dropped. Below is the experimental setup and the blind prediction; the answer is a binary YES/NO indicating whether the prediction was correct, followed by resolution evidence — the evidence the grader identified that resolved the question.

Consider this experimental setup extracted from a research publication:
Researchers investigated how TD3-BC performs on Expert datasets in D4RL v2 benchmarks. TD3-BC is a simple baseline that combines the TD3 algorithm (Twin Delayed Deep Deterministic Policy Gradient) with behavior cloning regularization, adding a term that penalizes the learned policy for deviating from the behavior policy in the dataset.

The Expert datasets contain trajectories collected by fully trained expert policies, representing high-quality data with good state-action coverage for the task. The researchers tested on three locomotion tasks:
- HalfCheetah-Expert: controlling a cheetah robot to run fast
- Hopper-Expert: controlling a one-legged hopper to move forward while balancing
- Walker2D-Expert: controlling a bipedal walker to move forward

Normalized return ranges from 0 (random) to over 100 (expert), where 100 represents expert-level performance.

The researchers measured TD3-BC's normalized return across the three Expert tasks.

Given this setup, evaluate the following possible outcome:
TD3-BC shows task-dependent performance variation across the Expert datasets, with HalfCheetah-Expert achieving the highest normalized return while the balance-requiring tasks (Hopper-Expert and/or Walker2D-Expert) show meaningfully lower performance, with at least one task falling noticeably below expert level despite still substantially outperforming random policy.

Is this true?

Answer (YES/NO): NO